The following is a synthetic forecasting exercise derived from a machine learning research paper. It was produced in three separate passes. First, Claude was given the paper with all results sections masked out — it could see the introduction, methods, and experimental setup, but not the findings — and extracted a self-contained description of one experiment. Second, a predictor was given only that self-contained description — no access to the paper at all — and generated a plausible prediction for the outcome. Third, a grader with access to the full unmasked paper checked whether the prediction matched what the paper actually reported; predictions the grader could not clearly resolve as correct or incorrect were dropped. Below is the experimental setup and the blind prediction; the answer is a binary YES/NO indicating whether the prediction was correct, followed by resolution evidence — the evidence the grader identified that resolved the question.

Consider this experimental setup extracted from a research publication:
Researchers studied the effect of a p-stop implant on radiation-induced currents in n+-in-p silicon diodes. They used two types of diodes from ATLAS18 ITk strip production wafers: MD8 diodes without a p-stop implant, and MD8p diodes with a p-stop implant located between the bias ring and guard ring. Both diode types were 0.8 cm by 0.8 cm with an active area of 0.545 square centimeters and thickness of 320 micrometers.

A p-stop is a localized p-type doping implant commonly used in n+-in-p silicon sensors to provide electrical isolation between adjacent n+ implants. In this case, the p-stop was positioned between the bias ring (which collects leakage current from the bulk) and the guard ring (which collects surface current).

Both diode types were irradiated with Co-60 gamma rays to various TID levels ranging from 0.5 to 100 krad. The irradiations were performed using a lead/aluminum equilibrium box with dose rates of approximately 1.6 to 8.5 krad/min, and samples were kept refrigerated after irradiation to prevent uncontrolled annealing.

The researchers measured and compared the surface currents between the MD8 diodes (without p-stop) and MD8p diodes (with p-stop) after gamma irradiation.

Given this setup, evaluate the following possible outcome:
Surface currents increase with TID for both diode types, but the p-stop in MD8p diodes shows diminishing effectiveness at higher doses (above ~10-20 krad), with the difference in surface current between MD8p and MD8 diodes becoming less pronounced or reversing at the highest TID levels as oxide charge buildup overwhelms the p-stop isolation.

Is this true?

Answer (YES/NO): NO